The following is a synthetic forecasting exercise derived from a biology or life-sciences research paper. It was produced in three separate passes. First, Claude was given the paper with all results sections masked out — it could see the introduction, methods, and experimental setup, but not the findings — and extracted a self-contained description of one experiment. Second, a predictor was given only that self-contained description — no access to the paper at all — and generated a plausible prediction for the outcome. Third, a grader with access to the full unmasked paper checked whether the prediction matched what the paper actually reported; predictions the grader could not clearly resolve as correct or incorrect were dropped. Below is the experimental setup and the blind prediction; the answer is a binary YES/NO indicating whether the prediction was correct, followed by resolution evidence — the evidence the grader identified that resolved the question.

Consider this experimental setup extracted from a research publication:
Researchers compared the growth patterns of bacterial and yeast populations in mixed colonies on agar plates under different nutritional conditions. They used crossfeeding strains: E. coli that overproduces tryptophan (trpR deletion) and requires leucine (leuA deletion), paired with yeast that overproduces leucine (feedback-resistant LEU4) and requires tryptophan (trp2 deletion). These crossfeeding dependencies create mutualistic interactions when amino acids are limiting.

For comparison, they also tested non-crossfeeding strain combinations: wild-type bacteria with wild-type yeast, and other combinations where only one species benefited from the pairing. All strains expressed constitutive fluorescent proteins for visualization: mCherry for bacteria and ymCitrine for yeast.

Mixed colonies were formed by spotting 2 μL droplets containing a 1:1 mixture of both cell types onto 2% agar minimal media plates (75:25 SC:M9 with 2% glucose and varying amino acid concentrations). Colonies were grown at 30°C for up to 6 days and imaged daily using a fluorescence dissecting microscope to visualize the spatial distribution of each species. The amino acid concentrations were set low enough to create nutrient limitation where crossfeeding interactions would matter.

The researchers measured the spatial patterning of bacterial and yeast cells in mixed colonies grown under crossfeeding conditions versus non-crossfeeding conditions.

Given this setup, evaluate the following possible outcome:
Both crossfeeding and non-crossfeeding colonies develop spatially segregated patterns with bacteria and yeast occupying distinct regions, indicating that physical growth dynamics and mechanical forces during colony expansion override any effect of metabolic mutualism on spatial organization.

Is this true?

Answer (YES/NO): NO